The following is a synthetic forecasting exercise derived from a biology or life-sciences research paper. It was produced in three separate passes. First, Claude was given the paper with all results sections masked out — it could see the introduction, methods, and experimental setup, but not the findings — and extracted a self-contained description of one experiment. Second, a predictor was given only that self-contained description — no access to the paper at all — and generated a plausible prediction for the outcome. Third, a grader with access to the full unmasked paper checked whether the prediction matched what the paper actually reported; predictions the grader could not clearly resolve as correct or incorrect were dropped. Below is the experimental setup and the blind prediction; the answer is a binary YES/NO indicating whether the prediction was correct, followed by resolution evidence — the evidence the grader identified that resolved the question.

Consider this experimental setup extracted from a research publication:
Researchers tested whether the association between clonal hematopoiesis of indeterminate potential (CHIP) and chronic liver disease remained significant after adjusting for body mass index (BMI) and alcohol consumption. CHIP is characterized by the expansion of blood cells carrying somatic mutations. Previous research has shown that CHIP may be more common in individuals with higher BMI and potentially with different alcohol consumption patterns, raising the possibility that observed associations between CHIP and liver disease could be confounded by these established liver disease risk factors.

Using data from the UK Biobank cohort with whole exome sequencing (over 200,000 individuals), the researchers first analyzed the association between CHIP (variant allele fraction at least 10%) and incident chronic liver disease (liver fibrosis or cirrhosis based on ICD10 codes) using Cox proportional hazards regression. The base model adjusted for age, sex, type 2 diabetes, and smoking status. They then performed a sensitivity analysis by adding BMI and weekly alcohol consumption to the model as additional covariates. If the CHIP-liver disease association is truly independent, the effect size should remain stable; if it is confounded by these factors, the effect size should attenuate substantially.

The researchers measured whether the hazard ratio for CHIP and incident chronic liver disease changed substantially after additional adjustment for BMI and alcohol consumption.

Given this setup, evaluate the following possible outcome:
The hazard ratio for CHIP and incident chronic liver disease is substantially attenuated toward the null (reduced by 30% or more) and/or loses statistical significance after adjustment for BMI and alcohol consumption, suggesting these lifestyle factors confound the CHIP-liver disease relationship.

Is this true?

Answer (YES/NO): NO